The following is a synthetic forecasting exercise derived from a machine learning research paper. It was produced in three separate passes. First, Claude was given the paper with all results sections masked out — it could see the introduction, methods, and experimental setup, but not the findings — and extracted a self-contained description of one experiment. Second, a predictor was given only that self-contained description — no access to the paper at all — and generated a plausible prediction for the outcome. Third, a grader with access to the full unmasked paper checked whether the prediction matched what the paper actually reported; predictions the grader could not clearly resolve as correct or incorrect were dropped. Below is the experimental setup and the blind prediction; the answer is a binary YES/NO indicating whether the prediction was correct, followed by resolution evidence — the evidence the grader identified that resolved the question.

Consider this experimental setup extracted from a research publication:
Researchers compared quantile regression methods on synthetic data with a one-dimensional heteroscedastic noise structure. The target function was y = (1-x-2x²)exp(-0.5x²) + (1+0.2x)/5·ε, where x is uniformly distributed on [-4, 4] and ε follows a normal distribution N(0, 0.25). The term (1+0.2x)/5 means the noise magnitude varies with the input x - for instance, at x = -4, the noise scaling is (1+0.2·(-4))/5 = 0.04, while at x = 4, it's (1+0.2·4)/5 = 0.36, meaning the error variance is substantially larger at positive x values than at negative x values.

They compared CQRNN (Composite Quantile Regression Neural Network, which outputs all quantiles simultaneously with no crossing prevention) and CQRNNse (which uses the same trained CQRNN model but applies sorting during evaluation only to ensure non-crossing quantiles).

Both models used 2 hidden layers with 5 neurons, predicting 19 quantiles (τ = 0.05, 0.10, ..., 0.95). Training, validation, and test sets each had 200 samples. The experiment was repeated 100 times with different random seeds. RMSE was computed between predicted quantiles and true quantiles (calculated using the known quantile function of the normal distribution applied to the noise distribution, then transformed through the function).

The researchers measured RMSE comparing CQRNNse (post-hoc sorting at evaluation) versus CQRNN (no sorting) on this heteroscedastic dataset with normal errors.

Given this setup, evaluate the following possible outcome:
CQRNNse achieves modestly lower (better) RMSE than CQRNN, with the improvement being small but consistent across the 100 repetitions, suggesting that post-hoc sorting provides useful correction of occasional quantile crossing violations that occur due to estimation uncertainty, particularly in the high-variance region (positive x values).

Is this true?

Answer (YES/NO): NO